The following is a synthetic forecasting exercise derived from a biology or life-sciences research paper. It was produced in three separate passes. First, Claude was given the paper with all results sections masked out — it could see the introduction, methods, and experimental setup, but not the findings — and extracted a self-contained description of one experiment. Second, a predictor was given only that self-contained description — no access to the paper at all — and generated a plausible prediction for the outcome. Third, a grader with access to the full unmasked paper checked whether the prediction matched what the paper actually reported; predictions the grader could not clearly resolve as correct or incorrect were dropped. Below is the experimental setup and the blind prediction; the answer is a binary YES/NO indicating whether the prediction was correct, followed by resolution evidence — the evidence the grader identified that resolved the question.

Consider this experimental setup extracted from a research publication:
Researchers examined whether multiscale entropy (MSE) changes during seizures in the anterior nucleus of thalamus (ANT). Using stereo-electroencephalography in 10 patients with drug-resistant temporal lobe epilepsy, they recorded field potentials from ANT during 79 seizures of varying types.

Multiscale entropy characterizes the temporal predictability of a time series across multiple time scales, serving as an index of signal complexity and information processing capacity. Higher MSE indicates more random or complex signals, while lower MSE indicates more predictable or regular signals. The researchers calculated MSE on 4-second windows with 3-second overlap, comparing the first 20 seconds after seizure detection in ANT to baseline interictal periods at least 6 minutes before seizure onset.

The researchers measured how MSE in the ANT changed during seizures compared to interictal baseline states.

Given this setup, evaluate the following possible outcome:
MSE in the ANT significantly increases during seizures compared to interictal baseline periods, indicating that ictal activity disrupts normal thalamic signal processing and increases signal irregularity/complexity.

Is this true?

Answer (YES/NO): NO